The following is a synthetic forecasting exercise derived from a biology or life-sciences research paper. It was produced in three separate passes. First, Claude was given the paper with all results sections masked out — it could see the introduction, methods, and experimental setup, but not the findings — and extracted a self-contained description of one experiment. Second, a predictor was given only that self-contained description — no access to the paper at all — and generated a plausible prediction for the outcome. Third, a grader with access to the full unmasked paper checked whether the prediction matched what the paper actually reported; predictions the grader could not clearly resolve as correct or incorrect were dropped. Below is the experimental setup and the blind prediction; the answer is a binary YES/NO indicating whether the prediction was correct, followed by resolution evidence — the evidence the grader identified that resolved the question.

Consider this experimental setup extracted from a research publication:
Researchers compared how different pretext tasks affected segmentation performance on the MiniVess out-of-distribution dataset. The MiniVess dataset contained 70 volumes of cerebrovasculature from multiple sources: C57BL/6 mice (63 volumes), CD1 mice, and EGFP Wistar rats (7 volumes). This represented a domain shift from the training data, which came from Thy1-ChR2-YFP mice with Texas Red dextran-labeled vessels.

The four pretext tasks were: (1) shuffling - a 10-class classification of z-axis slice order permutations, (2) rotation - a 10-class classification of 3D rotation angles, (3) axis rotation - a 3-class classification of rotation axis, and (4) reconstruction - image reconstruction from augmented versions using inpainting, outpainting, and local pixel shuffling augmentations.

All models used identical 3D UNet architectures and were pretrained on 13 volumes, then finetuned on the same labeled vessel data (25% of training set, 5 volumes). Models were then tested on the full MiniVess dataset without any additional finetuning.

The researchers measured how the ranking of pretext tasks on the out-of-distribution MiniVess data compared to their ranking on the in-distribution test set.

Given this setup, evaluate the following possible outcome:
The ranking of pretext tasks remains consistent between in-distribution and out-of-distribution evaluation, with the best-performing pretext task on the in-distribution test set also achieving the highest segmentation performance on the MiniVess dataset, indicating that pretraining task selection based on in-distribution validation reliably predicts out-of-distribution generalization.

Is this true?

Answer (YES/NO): NO